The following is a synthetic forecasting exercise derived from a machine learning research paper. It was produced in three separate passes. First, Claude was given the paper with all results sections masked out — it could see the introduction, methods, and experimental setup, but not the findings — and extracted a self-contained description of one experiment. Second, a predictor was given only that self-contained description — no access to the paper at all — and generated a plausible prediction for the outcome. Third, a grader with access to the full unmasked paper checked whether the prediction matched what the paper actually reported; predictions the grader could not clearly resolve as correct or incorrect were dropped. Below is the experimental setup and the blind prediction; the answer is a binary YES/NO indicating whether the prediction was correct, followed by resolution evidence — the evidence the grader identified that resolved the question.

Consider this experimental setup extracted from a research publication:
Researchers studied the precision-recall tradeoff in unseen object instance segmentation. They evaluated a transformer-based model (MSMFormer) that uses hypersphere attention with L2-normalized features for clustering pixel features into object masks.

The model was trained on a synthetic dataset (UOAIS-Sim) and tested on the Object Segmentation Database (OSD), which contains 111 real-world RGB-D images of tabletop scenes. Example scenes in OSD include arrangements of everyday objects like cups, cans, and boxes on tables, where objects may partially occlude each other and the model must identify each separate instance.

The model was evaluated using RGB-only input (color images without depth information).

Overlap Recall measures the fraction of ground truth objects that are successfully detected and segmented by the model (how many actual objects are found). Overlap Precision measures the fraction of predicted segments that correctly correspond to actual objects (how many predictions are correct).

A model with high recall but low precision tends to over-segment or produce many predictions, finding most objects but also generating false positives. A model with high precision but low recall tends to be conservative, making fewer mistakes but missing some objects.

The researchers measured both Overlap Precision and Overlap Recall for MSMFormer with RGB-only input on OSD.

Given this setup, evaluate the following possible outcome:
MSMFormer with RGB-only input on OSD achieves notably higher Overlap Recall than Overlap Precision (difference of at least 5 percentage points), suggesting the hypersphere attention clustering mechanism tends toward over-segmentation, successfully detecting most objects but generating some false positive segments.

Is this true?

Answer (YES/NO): YES